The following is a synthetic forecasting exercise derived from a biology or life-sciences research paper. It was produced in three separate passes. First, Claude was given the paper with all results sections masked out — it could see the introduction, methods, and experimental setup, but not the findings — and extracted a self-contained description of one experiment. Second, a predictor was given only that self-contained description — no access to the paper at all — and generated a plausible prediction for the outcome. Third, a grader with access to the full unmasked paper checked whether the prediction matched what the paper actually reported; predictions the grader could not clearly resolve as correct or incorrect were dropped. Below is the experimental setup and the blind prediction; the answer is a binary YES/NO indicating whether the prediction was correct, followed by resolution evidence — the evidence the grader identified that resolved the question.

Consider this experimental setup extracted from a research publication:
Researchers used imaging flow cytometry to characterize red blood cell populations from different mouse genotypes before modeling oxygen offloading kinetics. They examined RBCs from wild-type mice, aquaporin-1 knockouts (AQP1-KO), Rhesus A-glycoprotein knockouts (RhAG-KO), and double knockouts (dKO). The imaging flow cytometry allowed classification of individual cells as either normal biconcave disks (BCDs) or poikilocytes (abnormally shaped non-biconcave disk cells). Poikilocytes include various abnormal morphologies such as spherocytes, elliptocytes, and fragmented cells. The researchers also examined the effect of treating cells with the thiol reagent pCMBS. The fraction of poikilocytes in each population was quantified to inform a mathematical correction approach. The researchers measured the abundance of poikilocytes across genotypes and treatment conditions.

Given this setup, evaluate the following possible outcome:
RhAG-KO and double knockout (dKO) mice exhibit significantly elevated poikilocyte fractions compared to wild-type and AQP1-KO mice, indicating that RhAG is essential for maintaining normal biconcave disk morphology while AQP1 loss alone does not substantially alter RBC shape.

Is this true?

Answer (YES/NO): NO